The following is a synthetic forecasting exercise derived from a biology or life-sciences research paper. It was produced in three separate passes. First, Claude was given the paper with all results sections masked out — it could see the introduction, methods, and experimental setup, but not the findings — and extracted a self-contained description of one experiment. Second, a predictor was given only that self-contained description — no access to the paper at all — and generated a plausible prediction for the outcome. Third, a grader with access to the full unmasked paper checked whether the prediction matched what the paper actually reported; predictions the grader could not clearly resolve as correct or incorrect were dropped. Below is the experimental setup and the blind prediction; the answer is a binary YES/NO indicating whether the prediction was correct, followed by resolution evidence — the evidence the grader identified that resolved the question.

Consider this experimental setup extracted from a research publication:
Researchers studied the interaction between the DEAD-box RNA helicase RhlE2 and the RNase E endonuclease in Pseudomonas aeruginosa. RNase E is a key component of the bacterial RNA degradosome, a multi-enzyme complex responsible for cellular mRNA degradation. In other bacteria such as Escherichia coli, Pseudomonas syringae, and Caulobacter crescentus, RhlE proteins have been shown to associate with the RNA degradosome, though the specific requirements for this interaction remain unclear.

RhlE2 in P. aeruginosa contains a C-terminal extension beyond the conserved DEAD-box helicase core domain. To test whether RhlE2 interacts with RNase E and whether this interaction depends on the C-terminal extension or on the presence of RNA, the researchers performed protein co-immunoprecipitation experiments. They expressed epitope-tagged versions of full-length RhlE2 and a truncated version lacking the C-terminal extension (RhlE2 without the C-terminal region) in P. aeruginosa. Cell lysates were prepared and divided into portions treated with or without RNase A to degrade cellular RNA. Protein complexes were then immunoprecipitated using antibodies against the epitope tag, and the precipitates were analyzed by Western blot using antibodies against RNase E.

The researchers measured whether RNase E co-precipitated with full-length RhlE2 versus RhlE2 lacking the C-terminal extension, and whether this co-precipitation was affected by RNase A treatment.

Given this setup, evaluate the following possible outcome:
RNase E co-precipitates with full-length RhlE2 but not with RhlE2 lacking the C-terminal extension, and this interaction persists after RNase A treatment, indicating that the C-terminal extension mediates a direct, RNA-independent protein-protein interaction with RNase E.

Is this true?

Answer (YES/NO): NO